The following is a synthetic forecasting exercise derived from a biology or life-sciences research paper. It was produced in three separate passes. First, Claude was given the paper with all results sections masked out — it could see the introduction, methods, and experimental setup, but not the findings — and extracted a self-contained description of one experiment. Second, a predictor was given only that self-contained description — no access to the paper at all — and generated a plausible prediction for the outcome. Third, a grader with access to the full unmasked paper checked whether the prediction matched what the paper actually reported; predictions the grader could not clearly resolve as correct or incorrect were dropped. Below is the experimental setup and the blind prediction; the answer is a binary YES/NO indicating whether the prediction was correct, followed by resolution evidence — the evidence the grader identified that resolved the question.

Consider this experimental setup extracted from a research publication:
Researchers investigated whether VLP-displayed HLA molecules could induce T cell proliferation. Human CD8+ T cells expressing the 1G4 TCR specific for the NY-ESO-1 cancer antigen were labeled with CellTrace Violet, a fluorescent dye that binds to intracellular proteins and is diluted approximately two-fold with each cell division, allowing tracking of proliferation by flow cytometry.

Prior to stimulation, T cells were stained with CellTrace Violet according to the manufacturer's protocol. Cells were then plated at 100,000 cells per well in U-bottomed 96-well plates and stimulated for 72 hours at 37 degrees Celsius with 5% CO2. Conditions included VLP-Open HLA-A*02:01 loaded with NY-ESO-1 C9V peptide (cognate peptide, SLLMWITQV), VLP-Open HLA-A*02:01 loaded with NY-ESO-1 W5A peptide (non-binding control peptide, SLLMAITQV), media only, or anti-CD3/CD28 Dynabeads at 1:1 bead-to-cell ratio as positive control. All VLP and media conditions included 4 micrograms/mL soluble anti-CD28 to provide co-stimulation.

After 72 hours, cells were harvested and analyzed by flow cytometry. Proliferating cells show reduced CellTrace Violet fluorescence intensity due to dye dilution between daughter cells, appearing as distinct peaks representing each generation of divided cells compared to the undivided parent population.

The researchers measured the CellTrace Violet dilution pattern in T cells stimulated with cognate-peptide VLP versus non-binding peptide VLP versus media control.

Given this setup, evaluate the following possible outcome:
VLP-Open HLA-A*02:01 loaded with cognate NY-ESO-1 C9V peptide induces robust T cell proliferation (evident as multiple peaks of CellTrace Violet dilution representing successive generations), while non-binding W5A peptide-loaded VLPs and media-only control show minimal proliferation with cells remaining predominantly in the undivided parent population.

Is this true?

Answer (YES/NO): YES